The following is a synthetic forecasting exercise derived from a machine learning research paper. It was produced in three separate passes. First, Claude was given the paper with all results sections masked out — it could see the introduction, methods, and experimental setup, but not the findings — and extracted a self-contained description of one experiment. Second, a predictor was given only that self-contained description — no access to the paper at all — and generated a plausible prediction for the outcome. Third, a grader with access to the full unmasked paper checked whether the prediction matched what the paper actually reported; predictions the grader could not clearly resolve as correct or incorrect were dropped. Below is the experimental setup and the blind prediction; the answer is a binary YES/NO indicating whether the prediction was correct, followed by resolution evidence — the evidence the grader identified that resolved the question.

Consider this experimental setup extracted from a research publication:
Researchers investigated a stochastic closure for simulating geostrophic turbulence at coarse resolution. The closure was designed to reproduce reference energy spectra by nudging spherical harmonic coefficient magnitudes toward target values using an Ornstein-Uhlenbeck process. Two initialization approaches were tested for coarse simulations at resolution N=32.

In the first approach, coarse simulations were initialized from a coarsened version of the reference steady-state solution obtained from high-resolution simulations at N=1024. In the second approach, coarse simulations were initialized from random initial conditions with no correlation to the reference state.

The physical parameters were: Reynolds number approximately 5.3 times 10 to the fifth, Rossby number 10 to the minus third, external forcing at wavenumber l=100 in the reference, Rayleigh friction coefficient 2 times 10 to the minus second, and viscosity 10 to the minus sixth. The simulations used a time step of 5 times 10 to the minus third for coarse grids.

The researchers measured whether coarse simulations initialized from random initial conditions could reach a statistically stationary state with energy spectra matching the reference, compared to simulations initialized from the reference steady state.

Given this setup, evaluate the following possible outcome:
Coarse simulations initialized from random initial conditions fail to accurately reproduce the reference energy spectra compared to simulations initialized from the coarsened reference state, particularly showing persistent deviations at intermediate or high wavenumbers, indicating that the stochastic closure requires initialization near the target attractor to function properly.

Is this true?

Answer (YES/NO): NO